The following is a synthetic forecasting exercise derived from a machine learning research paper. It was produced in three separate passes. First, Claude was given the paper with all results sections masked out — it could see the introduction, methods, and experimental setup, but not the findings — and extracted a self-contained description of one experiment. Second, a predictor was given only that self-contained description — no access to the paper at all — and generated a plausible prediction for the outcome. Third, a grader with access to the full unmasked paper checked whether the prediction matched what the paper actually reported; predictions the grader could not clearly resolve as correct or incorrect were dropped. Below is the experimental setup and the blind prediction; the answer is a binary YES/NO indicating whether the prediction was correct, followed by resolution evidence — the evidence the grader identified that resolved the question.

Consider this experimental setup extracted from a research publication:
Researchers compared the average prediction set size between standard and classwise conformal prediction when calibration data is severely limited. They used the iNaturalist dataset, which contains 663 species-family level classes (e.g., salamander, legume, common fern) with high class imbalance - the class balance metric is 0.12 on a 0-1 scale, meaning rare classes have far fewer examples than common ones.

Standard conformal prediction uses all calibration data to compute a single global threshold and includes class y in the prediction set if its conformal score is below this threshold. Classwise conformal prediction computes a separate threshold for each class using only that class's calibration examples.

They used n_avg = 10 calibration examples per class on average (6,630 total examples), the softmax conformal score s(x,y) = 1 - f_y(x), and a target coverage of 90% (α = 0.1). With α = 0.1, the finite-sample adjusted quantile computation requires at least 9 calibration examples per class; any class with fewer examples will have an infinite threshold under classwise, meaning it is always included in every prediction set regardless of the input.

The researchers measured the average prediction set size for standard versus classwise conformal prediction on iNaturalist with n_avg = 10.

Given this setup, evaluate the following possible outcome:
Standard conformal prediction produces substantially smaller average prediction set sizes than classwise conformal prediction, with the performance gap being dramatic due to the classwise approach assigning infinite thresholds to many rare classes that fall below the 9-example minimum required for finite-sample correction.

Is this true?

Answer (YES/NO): YES